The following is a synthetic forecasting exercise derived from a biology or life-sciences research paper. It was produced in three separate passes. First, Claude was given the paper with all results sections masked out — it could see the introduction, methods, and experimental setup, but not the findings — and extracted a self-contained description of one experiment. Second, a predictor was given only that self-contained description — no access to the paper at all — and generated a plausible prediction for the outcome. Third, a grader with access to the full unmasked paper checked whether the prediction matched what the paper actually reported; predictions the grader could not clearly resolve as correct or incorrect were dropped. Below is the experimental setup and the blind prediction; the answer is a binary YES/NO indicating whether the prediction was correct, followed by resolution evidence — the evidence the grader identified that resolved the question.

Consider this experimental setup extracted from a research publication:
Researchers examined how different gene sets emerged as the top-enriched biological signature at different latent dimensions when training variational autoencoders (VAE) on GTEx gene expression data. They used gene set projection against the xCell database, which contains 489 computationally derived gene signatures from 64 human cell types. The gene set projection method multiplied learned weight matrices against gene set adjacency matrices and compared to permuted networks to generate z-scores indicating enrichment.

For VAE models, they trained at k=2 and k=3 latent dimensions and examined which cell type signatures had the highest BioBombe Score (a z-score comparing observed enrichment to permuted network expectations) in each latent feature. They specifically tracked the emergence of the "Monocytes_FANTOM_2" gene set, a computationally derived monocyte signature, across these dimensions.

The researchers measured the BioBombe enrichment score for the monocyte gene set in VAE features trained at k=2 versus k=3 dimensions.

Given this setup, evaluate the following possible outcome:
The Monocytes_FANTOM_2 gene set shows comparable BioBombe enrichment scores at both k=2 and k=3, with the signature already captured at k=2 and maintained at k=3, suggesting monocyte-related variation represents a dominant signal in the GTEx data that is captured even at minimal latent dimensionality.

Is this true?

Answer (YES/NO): NO